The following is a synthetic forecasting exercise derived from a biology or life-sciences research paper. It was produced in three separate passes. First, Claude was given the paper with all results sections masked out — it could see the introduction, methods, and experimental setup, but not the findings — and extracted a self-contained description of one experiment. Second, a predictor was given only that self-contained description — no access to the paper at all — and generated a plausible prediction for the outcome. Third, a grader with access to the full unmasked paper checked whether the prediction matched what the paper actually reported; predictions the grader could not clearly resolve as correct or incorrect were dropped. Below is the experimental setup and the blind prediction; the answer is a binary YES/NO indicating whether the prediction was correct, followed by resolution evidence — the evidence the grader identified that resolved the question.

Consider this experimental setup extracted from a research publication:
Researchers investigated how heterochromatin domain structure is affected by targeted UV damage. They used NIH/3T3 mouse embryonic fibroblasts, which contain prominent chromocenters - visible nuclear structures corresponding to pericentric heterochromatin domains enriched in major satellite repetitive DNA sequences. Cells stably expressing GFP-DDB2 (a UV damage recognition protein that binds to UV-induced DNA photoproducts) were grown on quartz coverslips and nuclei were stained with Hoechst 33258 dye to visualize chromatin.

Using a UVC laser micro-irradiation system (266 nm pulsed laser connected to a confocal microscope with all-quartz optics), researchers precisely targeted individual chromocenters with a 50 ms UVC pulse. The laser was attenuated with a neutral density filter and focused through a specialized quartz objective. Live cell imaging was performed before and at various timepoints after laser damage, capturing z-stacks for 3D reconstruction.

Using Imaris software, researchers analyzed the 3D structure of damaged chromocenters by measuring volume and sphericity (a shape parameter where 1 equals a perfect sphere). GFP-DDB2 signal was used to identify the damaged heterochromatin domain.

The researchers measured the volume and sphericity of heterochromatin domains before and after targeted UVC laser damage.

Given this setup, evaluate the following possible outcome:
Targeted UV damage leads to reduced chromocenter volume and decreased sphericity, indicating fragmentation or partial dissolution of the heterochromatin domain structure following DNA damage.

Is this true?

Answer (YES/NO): NO